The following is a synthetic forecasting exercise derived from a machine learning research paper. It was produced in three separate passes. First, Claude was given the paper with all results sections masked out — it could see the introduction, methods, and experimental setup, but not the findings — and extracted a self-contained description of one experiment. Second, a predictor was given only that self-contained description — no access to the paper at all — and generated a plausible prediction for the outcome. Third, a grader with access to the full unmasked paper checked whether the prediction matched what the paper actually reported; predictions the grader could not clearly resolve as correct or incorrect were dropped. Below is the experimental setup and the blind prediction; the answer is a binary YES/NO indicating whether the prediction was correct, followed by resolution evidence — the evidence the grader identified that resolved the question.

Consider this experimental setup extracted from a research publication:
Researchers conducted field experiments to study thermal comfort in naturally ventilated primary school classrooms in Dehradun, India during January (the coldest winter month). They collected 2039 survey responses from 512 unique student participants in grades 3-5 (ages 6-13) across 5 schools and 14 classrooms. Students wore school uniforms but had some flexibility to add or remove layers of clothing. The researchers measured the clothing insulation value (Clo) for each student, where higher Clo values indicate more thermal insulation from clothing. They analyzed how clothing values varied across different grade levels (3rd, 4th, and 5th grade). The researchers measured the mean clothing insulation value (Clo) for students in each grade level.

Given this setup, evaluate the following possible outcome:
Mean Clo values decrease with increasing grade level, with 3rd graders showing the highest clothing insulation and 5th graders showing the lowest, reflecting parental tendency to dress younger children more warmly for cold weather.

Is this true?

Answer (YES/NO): NO